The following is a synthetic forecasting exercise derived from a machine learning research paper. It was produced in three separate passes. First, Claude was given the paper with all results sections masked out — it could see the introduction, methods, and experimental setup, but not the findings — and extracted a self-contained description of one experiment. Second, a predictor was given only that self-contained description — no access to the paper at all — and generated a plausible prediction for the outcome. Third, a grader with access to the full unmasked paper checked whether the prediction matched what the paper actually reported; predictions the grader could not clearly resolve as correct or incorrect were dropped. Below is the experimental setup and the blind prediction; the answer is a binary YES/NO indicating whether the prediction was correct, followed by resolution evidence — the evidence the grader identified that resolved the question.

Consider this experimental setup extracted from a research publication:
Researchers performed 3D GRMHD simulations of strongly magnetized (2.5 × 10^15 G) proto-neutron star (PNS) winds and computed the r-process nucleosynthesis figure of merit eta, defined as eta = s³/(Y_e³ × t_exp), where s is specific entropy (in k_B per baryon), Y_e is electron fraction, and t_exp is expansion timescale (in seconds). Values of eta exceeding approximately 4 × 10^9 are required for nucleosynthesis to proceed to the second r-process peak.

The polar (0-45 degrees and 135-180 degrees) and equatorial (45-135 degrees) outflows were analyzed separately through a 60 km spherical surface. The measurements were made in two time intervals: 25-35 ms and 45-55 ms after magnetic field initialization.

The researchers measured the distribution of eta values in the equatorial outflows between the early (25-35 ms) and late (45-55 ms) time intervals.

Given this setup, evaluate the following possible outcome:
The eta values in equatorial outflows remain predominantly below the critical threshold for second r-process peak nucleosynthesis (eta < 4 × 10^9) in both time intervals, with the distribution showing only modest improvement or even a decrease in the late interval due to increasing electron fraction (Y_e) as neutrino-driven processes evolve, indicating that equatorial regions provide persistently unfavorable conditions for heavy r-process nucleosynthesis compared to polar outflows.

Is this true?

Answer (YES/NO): NO